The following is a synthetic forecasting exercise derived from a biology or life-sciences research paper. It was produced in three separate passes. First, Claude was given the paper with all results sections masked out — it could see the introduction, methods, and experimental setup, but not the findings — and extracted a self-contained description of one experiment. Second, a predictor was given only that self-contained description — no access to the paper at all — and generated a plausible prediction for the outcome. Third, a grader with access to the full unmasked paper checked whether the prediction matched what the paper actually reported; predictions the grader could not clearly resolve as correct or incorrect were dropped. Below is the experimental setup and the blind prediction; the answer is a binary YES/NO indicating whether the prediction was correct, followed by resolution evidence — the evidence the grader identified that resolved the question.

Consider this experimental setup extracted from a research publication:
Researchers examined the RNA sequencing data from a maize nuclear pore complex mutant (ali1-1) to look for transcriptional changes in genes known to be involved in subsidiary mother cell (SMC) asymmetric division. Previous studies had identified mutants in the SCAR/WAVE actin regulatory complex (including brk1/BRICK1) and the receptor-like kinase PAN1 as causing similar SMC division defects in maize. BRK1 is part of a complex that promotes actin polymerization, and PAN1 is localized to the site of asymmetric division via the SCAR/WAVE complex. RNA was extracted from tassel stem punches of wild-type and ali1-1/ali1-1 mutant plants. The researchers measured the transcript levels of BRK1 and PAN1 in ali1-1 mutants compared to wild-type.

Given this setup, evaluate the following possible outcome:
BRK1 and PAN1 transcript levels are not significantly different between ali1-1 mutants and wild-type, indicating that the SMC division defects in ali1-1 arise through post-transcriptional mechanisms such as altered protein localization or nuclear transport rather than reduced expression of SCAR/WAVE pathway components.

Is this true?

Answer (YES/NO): NO